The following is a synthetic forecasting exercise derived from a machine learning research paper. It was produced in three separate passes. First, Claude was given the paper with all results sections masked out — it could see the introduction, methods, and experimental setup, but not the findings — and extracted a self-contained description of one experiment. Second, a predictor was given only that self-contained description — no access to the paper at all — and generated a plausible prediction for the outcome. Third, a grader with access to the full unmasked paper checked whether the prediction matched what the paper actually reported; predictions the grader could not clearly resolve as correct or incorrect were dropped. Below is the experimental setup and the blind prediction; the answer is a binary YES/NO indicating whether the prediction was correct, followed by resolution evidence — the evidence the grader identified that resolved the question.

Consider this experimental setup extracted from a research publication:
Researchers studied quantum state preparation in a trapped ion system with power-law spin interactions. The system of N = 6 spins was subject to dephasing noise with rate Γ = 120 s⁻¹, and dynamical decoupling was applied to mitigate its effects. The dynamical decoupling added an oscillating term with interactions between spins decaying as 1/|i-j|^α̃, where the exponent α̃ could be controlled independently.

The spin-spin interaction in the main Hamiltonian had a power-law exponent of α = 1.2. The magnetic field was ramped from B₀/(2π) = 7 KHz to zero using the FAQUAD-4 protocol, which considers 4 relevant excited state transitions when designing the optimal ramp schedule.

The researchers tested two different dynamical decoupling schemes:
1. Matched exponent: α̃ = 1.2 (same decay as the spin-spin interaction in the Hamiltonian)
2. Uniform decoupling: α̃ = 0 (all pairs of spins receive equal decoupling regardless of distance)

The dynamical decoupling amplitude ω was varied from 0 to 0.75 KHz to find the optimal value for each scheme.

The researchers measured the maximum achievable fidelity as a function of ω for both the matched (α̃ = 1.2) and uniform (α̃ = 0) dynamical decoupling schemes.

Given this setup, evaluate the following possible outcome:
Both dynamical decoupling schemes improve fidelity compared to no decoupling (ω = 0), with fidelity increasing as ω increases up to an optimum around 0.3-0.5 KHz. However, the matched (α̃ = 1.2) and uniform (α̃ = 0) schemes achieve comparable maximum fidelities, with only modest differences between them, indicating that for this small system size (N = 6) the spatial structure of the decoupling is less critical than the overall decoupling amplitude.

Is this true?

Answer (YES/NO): NO